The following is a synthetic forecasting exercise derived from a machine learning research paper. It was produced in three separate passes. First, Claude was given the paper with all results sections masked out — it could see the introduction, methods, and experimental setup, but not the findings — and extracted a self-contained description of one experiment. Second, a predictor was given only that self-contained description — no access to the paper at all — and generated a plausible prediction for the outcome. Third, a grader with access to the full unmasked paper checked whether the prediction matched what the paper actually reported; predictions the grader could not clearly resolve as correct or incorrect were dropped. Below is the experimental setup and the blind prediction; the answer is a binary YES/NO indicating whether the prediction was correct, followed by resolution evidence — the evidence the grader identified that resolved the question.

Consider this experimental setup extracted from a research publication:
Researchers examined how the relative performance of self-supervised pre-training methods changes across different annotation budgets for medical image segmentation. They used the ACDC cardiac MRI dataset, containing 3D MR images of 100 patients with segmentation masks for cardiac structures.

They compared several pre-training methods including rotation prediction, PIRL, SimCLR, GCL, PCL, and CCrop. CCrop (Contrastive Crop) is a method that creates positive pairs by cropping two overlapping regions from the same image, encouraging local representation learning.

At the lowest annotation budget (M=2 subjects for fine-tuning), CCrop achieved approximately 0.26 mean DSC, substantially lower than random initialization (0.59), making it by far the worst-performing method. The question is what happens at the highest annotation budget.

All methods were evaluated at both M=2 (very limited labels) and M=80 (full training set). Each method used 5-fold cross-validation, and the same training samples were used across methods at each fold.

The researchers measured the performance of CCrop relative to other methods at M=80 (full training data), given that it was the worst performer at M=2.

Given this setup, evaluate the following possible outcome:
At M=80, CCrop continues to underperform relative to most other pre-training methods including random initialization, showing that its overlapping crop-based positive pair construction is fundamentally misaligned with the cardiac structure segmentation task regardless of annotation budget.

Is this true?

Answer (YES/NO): NO